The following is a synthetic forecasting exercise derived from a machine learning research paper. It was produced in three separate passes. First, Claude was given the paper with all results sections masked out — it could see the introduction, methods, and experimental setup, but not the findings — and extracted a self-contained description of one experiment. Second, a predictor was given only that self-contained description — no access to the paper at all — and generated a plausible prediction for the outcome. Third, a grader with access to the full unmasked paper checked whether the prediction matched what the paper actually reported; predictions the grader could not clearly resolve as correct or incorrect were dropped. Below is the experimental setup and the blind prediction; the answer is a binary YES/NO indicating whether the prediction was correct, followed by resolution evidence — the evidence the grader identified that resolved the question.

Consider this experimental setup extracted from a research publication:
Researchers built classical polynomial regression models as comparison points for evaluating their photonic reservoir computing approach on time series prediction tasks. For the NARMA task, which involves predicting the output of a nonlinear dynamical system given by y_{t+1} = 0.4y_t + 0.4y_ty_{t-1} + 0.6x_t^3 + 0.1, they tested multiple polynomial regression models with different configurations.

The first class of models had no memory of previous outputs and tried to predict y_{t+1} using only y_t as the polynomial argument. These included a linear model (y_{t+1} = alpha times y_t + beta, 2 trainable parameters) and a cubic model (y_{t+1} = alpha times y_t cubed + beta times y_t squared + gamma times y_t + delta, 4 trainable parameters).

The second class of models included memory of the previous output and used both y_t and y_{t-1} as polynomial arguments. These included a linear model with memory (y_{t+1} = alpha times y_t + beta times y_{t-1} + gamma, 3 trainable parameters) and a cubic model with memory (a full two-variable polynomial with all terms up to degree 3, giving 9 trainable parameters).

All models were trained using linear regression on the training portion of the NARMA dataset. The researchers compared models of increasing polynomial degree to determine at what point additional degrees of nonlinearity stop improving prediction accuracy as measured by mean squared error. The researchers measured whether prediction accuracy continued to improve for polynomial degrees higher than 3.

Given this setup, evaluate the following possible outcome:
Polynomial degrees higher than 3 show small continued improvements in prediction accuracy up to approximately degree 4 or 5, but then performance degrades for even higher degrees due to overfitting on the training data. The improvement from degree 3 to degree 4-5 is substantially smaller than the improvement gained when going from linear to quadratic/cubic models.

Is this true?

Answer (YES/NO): NO